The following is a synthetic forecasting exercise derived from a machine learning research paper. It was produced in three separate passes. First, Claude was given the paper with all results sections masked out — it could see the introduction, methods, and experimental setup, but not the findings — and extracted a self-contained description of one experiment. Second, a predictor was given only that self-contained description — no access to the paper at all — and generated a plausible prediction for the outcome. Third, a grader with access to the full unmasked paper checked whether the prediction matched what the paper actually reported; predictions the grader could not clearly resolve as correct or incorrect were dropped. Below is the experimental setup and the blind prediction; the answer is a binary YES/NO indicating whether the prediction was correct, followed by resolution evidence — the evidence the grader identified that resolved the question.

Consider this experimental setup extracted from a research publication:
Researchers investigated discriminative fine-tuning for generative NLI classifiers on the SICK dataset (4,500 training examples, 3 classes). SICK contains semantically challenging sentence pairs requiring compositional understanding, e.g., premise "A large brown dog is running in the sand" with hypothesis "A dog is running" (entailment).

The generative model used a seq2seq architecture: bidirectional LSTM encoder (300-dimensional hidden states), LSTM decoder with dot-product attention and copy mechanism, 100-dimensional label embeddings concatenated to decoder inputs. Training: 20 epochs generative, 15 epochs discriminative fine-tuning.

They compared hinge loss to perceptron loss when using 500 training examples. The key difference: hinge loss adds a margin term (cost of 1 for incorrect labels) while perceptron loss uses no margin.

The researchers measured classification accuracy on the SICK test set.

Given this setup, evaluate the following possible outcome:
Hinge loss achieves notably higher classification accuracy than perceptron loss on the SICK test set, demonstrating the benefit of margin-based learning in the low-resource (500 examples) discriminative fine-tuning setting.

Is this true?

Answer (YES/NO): NO